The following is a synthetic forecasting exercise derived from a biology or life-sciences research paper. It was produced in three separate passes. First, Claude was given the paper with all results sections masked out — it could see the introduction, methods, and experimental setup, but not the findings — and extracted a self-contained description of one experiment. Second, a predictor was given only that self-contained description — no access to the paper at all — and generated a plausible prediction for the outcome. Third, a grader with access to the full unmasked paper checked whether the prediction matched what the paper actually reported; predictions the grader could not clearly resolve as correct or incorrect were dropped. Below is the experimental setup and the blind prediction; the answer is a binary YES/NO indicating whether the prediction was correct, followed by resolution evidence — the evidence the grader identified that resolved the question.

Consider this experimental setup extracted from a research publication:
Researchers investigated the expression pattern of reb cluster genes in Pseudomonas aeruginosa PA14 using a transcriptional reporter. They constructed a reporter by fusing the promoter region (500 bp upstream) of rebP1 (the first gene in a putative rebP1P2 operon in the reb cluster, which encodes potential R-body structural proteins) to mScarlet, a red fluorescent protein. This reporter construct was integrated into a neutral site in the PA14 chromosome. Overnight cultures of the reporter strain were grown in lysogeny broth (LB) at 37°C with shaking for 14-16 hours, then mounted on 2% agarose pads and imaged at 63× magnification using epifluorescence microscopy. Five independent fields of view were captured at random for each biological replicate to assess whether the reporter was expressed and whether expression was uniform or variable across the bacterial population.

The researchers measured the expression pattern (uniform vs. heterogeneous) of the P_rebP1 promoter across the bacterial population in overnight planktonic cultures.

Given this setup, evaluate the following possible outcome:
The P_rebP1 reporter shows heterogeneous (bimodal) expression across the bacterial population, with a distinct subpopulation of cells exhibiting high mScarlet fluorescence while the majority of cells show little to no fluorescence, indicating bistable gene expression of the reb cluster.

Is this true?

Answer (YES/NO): YES